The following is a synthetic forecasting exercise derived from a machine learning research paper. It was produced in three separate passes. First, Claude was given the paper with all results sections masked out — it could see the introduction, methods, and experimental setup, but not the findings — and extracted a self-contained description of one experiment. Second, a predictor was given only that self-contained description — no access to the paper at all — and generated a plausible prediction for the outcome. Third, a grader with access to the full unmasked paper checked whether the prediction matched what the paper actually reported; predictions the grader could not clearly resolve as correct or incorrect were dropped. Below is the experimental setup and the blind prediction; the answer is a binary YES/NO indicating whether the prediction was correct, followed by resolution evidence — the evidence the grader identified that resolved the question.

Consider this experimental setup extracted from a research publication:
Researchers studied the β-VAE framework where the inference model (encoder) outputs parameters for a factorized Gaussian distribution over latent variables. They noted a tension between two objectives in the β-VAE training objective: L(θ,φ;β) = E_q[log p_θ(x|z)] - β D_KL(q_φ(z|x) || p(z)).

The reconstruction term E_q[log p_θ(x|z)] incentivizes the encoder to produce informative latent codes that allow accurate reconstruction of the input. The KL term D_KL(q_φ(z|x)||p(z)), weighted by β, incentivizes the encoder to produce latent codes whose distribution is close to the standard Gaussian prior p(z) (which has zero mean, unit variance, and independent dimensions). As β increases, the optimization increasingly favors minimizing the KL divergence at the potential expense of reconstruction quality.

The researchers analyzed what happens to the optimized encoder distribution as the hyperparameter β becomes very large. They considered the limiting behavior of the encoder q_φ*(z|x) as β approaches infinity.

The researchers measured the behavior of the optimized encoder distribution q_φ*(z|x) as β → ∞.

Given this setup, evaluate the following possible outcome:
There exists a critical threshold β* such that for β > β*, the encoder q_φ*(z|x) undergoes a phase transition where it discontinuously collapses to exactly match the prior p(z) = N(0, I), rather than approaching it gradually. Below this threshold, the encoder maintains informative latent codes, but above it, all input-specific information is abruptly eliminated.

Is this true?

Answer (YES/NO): NO